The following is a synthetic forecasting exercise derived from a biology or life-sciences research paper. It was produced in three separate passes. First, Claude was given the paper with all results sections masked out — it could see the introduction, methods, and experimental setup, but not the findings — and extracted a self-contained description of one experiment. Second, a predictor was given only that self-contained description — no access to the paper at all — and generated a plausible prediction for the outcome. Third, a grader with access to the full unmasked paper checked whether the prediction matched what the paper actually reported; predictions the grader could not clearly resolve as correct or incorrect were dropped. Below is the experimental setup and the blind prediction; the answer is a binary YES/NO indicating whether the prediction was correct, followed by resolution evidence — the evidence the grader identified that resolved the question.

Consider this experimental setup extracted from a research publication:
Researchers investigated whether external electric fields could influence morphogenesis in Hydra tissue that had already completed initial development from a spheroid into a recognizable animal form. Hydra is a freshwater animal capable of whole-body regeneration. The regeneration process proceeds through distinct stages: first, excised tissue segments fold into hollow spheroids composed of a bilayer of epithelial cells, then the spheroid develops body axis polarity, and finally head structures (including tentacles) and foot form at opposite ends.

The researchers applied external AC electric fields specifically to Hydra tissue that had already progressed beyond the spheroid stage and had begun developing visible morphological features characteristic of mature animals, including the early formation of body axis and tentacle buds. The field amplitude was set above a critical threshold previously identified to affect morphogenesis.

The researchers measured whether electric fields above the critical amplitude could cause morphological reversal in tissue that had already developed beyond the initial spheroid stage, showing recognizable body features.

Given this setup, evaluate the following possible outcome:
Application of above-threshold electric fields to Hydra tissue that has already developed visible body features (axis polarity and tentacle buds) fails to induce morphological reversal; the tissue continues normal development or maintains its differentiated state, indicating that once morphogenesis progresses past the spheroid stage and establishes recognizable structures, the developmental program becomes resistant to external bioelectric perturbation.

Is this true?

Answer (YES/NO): NO